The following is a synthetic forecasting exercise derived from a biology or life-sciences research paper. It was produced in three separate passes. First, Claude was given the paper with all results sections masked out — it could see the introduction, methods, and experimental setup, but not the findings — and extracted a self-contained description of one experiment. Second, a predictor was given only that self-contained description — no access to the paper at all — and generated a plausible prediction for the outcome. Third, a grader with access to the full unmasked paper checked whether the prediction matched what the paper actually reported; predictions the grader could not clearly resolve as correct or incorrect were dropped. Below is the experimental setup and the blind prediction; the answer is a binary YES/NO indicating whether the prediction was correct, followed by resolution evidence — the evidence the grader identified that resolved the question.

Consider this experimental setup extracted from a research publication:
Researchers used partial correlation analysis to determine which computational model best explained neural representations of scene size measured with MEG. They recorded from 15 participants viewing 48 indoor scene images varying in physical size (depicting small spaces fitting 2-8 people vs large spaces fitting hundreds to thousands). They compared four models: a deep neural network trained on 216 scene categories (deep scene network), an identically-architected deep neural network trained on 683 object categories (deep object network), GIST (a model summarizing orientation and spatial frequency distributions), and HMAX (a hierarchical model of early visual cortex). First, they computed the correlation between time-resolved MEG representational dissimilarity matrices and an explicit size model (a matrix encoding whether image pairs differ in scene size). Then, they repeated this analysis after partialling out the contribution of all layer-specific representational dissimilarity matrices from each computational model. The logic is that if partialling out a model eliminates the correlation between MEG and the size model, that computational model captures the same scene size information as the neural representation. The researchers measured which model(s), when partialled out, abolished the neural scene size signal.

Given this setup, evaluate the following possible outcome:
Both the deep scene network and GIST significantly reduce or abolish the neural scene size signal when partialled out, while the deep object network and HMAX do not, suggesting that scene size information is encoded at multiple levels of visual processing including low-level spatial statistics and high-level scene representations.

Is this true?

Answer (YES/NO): NO